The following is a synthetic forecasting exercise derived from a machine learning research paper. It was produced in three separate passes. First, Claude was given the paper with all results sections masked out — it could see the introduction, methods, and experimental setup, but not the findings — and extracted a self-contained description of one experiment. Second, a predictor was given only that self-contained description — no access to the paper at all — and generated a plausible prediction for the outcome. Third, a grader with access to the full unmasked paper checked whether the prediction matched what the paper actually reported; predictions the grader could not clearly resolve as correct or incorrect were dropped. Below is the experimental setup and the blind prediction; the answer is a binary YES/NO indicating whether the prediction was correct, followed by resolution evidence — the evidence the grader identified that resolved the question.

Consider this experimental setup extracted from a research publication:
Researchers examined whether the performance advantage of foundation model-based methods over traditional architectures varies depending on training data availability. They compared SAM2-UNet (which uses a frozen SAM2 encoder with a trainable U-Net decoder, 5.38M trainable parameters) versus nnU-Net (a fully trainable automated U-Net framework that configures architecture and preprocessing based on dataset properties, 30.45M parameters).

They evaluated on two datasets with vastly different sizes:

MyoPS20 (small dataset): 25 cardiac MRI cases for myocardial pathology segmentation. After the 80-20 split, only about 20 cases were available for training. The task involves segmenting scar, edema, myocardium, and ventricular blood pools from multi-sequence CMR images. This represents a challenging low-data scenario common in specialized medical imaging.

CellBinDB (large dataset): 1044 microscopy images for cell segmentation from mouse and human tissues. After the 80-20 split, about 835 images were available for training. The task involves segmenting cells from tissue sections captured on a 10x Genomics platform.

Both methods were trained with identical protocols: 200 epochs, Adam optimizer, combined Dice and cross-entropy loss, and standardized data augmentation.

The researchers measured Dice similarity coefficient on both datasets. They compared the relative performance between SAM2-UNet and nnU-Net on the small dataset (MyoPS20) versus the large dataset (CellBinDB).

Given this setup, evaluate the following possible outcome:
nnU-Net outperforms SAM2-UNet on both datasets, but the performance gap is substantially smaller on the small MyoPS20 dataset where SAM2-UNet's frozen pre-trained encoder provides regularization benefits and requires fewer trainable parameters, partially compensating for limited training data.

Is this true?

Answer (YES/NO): NO